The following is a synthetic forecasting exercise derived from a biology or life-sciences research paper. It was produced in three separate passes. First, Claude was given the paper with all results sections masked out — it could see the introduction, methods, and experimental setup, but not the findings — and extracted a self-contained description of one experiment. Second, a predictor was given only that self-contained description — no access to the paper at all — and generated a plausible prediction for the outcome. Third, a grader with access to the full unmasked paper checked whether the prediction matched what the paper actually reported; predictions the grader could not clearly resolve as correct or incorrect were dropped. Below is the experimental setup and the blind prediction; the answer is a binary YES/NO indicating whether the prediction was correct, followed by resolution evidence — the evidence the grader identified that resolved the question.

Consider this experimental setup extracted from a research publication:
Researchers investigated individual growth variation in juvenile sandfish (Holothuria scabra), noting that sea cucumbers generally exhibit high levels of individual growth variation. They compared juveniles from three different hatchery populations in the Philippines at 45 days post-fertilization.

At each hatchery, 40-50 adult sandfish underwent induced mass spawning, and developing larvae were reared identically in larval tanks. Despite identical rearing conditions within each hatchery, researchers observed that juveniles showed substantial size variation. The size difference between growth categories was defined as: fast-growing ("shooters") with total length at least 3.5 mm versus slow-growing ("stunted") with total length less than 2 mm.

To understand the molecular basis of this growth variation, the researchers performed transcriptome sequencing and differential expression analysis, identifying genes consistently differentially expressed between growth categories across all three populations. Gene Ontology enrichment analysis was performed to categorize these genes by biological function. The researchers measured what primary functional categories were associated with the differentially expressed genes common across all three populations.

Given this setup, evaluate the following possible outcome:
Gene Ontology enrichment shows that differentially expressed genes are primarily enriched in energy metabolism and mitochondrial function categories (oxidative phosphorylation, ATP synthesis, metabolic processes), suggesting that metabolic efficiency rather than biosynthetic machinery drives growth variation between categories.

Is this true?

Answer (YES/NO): NO